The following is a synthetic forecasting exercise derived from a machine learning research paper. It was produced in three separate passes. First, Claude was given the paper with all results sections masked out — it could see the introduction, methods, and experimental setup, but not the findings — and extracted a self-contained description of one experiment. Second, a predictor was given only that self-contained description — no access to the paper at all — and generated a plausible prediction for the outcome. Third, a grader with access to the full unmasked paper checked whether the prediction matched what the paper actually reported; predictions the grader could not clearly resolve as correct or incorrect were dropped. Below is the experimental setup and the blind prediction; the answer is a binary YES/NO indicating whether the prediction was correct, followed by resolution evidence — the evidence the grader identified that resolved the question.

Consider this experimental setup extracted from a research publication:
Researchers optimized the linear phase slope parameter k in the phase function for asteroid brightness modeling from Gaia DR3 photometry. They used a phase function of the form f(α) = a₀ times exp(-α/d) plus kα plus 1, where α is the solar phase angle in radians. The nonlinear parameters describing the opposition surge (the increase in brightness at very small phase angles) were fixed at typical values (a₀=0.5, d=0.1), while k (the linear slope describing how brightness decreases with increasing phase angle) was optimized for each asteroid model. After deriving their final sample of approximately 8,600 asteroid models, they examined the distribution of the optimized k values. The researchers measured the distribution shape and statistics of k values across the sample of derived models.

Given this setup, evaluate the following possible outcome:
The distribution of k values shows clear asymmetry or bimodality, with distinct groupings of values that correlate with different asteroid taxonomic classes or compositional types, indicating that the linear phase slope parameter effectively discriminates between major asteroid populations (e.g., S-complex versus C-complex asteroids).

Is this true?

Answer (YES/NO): NO